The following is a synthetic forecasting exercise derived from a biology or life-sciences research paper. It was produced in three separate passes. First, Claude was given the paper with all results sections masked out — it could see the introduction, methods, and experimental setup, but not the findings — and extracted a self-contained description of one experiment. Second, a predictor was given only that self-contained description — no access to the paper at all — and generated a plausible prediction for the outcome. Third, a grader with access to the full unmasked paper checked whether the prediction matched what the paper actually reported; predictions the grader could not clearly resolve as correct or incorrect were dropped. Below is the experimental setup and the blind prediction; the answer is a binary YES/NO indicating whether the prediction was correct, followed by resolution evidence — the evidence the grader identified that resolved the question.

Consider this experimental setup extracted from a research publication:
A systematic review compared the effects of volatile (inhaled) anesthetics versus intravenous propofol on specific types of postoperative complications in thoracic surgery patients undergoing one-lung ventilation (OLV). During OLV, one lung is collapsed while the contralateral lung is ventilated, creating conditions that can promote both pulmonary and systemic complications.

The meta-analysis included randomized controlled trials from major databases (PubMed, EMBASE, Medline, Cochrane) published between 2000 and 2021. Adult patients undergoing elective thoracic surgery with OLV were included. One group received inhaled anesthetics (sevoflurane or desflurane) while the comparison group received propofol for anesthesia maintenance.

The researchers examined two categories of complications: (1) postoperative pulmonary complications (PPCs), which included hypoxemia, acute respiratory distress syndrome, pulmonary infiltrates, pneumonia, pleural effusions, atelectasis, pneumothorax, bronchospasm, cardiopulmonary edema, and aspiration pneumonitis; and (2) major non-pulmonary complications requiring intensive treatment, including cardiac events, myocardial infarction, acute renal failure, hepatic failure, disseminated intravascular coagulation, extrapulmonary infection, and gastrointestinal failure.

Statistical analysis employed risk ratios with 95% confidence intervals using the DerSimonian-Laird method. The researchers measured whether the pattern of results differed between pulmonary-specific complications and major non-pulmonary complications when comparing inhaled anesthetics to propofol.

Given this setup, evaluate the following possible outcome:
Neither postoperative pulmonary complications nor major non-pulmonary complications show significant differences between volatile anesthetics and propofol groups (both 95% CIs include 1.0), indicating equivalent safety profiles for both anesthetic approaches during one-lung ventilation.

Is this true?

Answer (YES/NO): NO